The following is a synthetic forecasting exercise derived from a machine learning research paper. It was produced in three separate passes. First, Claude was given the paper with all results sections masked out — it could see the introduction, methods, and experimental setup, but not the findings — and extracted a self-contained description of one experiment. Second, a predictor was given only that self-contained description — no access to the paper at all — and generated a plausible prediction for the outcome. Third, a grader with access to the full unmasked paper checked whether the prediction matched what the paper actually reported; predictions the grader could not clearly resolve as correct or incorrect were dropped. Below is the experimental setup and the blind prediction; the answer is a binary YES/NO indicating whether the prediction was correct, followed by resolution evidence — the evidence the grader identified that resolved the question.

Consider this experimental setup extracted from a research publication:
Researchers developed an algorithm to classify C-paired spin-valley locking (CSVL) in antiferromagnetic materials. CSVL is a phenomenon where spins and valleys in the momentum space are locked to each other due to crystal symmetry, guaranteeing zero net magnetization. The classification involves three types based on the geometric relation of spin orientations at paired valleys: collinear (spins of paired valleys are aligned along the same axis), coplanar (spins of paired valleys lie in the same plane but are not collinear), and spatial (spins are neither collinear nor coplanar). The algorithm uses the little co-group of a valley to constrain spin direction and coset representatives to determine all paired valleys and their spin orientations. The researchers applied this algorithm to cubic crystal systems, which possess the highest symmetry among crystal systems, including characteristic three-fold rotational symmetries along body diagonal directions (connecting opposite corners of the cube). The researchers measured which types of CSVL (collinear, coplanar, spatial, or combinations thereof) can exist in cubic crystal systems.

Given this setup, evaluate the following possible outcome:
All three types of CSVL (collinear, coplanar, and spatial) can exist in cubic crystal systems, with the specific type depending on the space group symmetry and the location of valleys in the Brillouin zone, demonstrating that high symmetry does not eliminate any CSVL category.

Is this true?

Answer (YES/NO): NO